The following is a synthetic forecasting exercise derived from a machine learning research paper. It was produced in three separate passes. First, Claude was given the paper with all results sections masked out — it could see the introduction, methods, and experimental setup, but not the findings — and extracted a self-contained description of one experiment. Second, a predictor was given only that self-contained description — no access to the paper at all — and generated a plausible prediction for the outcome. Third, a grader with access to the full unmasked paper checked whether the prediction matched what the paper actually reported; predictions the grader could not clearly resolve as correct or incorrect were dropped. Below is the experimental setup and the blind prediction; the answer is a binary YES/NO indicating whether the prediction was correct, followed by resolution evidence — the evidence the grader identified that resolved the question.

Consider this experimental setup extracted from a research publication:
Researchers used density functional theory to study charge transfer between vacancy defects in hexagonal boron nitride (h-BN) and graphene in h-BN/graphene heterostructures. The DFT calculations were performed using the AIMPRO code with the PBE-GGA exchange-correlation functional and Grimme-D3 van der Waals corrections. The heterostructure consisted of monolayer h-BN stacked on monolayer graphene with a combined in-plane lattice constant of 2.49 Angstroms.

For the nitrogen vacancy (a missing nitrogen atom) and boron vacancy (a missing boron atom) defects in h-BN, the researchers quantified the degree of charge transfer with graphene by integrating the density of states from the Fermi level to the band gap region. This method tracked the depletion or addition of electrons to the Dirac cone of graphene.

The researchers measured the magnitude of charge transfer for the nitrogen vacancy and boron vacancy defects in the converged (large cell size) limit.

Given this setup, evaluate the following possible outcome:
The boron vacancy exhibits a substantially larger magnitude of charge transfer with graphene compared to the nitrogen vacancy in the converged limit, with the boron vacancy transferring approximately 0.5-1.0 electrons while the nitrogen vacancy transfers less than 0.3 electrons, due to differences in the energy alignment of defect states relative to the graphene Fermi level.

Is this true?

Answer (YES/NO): NO